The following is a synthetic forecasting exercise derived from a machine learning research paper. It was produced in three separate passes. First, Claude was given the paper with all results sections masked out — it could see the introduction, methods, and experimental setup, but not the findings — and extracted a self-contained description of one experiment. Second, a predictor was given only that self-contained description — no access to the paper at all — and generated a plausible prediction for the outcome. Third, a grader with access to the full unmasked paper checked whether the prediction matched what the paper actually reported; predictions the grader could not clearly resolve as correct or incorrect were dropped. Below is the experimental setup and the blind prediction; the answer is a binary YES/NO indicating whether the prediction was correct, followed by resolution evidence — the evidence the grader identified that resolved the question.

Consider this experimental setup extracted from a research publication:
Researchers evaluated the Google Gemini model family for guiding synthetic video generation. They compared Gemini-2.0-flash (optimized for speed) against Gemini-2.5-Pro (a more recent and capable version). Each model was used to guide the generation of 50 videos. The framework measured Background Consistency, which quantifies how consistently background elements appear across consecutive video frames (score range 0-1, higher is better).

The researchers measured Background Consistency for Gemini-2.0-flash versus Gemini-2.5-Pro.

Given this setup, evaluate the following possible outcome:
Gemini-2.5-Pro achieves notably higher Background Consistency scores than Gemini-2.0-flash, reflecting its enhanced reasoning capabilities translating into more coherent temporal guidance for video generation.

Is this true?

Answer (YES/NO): NO